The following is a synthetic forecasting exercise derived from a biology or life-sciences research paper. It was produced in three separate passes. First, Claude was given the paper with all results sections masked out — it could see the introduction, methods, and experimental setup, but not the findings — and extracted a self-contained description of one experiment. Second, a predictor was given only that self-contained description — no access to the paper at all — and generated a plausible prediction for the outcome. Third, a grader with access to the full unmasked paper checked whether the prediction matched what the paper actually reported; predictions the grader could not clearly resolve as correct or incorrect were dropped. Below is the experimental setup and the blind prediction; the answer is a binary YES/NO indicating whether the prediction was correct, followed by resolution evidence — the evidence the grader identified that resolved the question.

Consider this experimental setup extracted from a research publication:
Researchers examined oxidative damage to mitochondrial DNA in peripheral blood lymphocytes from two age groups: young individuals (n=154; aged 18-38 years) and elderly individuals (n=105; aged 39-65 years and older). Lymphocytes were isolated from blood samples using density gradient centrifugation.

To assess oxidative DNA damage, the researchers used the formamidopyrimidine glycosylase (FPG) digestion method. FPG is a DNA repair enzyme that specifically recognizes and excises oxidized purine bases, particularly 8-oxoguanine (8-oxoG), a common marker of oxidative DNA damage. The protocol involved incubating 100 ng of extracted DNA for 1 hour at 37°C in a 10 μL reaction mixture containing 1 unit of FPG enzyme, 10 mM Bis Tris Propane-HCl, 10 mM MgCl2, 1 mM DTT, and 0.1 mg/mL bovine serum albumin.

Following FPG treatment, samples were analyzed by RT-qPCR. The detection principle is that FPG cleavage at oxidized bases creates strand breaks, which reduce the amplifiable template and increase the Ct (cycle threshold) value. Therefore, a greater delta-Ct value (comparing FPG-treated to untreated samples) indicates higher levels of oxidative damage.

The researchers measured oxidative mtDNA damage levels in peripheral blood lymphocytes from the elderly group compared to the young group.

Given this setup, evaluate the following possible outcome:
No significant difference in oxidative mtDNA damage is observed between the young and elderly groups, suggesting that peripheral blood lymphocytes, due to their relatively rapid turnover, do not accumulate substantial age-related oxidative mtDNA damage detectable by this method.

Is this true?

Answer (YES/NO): NO